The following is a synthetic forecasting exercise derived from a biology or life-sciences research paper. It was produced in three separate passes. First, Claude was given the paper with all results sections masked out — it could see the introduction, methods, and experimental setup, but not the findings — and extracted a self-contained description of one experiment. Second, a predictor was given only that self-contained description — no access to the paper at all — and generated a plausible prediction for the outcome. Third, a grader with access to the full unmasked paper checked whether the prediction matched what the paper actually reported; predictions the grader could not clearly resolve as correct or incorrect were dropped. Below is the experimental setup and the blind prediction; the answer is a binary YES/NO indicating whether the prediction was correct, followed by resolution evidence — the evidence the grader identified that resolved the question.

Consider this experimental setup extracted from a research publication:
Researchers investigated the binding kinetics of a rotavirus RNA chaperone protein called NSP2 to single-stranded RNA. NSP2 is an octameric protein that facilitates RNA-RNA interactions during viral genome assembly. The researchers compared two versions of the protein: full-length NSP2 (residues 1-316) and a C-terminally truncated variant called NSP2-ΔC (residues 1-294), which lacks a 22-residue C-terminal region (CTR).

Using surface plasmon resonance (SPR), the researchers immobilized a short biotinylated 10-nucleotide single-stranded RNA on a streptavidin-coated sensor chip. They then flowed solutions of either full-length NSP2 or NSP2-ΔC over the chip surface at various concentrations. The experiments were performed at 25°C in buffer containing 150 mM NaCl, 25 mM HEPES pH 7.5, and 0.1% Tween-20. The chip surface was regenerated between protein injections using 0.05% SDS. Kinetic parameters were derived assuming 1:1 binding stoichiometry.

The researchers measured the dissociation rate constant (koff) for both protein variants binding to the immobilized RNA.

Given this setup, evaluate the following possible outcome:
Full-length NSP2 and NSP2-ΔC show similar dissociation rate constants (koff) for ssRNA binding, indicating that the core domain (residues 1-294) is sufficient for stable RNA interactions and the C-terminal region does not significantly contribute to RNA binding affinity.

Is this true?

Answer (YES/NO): NO